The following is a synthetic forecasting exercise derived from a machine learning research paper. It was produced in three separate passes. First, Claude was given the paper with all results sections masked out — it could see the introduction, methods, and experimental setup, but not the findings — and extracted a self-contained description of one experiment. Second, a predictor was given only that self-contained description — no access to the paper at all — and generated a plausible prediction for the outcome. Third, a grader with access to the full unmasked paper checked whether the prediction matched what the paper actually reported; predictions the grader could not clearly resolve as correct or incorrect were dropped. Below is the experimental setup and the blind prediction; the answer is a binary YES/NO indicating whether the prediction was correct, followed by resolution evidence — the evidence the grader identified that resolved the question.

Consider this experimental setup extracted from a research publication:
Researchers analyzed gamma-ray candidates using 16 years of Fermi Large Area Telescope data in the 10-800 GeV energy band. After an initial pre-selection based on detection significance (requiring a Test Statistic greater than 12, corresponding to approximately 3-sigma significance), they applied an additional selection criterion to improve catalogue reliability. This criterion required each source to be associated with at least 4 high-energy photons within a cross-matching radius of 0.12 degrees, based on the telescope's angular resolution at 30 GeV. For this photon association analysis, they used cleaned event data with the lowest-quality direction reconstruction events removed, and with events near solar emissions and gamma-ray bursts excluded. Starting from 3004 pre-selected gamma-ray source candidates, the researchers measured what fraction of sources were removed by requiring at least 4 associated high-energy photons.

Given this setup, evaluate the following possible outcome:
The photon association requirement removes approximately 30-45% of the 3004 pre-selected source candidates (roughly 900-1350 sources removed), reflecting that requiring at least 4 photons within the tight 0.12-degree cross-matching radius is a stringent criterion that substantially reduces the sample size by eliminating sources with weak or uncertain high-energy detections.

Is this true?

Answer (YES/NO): NO